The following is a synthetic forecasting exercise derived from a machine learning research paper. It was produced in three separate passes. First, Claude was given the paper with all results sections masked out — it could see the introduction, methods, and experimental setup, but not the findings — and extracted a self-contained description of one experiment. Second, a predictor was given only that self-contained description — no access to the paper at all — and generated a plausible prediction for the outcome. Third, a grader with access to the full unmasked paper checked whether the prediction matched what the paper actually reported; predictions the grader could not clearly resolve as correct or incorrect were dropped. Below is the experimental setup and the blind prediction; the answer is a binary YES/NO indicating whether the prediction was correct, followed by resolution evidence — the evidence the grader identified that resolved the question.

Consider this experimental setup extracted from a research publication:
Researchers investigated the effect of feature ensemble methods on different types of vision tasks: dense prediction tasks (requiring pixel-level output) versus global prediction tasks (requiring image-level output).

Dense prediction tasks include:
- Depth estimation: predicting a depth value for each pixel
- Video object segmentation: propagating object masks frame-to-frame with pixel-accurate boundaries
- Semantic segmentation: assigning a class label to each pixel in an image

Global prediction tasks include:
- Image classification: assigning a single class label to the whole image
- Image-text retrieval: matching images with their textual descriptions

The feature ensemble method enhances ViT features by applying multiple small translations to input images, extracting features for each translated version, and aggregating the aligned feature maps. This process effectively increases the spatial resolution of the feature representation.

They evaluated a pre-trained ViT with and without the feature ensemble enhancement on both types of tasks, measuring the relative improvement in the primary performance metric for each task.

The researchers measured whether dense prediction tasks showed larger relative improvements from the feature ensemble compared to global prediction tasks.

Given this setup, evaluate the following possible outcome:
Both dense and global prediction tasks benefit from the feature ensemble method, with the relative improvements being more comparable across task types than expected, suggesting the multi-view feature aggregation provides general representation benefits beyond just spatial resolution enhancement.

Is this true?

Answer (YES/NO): NO